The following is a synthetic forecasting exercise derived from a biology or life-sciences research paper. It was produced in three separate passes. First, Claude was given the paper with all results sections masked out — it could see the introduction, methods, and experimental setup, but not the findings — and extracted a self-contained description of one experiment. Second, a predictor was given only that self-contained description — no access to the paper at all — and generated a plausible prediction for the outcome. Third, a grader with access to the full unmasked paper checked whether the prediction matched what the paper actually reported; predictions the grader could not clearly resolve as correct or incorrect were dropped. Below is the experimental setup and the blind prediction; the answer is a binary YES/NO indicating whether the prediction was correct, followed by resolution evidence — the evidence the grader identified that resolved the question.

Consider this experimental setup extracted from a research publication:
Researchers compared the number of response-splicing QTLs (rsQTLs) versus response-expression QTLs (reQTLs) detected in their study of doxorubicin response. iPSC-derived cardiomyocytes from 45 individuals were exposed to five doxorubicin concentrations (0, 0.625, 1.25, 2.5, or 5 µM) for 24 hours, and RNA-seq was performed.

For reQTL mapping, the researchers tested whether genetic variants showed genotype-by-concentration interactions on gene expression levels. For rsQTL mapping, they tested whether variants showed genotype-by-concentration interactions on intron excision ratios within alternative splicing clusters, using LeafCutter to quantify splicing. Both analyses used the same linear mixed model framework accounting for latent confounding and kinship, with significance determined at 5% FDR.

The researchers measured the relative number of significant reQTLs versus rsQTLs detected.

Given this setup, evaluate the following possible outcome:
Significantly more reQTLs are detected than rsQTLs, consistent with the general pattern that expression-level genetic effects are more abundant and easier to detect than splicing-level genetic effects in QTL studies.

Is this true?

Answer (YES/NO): YES